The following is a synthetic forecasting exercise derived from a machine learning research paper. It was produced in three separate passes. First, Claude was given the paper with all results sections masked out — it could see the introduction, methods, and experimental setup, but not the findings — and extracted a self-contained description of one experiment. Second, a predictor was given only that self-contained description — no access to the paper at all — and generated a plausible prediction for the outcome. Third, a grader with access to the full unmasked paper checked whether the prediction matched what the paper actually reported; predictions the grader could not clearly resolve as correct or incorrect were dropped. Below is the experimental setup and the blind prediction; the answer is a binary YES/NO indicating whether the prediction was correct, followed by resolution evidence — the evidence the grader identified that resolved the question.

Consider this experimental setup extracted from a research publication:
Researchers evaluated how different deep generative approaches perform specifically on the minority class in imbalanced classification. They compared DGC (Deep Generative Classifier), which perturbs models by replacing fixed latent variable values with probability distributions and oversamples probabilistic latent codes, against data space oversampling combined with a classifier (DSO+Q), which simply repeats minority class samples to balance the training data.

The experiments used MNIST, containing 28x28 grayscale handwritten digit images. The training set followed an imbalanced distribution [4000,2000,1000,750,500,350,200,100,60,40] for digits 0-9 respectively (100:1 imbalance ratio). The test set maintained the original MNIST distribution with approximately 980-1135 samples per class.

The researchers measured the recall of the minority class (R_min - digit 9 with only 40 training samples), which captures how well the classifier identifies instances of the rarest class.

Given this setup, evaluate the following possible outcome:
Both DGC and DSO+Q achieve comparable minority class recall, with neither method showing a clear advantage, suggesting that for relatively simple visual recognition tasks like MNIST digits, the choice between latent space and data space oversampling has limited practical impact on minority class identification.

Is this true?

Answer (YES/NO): NO